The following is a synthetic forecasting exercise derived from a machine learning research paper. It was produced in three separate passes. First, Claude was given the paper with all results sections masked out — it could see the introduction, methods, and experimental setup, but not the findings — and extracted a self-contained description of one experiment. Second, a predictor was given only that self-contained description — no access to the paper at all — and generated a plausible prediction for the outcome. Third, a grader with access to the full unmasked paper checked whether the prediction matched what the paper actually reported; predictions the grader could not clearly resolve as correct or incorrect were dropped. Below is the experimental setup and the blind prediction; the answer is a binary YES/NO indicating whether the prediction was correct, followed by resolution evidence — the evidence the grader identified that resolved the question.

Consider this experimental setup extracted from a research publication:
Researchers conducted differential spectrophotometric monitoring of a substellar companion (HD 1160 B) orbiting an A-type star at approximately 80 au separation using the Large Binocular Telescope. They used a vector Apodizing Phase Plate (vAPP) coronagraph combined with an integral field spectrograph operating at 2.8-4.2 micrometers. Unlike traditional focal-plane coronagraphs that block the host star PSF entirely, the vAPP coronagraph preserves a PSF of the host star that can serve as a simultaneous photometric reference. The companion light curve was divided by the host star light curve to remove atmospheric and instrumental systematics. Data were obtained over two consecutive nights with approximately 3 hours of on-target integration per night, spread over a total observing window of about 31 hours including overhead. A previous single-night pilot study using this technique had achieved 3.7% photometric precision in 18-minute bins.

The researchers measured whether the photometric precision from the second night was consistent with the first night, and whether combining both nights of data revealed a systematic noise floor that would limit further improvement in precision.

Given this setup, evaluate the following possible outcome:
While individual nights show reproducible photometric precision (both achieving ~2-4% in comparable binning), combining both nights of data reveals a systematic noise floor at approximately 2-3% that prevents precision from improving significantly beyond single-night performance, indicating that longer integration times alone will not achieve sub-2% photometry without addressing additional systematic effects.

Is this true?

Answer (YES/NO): NO